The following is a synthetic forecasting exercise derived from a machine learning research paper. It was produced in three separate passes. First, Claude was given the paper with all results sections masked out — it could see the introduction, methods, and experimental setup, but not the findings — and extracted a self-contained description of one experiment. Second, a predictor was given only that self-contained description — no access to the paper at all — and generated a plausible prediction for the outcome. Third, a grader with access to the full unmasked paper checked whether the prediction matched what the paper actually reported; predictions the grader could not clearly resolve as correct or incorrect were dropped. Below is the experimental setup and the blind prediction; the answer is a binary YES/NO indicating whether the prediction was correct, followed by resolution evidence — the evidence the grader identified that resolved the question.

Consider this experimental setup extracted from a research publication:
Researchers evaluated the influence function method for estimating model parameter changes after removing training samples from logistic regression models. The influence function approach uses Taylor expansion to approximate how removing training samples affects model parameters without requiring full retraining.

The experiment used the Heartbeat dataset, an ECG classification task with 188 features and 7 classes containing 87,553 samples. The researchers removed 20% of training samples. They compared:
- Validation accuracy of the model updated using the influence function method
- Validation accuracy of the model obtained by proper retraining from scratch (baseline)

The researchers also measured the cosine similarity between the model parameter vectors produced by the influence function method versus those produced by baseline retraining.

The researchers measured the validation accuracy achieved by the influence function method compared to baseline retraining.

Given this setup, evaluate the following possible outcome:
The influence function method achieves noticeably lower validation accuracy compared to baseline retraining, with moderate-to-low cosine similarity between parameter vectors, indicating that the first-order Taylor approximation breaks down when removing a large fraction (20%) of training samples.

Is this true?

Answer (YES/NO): YES